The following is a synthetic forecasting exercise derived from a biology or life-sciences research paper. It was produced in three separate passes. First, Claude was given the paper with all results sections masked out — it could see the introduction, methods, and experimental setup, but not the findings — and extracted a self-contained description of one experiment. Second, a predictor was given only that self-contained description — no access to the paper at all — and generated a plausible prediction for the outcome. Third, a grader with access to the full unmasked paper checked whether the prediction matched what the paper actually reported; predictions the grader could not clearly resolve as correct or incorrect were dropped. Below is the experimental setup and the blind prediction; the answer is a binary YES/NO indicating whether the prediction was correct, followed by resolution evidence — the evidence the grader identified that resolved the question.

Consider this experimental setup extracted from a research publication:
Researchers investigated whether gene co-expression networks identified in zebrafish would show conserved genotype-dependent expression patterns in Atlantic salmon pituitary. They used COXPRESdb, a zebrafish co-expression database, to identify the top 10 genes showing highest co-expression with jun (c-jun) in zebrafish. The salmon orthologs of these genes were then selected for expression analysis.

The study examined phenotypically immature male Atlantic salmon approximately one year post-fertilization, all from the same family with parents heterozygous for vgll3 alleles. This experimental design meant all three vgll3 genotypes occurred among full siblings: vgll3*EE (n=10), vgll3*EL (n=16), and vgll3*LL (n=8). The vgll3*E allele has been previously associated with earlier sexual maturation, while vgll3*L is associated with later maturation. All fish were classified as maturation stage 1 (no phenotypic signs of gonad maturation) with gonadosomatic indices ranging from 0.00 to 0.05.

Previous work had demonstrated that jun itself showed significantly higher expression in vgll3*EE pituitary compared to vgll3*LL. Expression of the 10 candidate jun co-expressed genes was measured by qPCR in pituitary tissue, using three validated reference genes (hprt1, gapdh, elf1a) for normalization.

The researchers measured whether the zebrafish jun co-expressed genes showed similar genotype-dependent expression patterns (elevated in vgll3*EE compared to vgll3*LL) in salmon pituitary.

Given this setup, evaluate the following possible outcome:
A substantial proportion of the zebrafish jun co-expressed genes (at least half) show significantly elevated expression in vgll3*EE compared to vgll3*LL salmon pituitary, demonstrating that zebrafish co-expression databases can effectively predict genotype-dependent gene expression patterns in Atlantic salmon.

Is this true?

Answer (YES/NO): YES